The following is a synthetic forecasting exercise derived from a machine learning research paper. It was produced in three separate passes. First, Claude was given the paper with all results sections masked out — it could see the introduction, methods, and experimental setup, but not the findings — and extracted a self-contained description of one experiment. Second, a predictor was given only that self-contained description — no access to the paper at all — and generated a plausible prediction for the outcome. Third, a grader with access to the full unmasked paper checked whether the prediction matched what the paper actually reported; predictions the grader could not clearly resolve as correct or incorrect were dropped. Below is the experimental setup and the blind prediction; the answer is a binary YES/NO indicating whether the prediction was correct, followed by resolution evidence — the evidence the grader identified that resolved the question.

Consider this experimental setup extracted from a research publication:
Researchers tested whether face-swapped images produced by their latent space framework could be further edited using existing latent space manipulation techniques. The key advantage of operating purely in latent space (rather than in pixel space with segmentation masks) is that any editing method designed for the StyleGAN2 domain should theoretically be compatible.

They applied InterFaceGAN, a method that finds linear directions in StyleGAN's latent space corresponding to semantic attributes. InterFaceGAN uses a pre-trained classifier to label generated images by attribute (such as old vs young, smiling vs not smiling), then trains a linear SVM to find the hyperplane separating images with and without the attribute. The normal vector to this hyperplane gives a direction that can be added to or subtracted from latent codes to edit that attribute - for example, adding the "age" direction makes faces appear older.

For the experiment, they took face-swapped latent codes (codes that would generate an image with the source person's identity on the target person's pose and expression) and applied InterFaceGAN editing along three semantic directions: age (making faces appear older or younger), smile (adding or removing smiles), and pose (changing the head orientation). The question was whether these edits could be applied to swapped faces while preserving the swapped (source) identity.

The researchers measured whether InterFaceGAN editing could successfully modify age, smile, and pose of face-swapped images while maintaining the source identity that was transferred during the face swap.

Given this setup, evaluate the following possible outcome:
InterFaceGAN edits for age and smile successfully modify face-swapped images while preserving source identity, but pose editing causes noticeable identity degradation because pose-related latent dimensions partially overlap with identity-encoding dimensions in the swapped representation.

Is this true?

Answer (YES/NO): NO